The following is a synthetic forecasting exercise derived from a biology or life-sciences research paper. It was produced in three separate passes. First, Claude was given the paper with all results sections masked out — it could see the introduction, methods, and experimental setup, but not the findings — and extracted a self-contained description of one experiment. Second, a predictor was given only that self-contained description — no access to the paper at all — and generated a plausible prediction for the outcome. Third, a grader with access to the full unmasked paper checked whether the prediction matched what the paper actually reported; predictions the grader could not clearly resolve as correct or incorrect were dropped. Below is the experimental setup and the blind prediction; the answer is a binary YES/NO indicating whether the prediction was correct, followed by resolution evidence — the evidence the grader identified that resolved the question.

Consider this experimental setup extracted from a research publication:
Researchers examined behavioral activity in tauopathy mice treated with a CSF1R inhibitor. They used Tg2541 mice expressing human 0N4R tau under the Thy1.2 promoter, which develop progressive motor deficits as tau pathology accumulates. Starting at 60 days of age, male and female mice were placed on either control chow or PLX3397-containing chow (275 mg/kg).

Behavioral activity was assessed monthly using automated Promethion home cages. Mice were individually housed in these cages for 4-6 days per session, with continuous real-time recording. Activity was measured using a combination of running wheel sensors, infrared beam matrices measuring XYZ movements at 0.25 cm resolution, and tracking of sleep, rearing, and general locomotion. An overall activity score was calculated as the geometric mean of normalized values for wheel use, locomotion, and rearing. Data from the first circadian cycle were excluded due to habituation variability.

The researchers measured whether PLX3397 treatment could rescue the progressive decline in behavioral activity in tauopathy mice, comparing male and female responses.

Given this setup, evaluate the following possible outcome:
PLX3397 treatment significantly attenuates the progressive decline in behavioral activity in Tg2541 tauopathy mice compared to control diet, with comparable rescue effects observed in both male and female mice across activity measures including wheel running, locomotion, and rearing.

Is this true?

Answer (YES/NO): NO